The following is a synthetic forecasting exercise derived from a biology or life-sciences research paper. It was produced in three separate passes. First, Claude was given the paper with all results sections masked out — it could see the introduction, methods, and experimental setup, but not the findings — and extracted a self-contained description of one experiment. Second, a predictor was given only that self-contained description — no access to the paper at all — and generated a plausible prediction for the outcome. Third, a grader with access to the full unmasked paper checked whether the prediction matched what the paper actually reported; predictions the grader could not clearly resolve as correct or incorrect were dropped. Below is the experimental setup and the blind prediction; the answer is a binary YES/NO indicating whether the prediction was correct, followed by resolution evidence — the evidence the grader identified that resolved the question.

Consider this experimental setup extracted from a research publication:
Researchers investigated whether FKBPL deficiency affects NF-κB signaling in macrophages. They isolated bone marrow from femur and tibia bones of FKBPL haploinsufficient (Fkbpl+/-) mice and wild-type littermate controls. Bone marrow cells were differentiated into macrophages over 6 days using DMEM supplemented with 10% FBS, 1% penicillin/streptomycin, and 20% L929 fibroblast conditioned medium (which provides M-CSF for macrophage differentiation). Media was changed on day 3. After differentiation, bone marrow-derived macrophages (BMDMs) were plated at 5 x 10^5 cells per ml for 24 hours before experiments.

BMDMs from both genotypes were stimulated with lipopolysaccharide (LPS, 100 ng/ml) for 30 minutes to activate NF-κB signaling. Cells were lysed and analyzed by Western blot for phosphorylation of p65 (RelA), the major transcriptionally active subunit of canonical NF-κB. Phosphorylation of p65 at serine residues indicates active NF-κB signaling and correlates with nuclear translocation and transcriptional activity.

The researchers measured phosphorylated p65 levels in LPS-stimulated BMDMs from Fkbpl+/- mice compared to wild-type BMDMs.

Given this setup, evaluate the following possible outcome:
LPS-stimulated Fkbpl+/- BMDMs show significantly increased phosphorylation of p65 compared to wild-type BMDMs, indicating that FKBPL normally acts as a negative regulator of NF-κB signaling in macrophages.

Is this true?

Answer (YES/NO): YES